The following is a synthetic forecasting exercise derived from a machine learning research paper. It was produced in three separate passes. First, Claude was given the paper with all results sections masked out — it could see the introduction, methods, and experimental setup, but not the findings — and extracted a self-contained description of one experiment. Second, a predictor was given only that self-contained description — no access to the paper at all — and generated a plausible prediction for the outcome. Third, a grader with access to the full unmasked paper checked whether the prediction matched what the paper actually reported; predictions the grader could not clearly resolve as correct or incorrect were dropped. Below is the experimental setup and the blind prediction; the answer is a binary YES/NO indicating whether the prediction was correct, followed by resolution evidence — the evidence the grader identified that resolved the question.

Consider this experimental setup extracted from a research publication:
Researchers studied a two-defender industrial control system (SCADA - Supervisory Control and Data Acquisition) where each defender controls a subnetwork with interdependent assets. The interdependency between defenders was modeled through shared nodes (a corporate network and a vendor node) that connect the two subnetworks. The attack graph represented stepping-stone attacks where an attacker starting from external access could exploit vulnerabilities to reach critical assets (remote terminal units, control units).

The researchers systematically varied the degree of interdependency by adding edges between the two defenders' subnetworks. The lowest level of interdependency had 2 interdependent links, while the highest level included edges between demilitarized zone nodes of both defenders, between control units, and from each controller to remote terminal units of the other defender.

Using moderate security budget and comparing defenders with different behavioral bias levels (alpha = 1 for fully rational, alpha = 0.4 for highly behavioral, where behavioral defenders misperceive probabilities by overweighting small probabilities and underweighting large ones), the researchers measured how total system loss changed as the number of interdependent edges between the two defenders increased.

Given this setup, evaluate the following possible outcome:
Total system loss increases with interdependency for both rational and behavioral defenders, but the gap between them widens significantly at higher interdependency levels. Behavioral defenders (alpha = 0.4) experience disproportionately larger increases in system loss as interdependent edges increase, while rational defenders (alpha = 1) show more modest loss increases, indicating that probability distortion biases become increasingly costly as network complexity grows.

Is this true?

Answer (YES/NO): YES